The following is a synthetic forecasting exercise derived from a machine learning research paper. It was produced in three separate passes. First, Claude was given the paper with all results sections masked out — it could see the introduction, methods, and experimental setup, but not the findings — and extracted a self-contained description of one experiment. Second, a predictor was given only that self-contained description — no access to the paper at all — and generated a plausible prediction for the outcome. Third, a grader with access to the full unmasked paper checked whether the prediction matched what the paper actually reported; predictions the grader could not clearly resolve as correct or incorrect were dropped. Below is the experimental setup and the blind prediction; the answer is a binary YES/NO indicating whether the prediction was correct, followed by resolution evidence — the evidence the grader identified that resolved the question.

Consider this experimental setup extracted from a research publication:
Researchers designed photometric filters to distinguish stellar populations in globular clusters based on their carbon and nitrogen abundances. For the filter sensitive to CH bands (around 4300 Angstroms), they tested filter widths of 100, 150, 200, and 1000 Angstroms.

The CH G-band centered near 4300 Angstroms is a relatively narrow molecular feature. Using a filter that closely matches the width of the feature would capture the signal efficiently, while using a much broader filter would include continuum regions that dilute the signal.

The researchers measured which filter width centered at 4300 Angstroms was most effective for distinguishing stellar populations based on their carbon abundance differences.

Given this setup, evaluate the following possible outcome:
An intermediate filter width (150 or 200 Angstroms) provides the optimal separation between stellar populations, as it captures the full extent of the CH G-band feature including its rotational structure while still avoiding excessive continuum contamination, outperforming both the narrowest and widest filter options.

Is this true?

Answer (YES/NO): NO